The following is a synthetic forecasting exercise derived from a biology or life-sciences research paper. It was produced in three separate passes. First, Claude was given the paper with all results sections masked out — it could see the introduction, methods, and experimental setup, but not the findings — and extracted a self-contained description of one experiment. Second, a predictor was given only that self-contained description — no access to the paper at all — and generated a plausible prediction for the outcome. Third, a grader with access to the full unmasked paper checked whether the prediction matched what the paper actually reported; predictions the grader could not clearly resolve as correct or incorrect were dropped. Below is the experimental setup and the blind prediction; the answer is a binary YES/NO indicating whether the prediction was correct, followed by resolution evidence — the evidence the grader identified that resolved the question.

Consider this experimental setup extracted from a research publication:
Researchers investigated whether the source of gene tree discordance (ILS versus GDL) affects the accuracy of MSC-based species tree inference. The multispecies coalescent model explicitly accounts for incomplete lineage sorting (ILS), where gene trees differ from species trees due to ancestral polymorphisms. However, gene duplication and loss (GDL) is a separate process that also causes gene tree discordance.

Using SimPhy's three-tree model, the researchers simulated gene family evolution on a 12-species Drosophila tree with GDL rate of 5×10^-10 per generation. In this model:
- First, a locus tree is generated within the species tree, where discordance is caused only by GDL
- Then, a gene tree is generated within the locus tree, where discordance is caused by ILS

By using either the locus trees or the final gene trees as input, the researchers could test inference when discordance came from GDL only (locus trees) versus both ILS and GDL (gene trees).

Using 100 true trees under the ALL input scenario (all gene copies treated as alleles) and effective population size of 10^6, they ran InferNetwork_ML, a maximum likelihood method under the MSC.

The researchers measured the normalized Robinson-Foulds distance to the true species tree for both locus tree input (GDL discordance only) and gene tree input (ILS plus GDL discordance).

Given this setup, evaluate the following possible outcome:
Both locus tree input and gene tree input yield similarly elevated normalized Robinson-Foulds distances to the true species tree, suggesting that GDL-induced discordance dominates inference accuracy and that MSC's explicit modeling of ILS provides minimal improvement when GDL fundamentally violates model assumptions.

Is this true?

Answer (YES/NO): NO